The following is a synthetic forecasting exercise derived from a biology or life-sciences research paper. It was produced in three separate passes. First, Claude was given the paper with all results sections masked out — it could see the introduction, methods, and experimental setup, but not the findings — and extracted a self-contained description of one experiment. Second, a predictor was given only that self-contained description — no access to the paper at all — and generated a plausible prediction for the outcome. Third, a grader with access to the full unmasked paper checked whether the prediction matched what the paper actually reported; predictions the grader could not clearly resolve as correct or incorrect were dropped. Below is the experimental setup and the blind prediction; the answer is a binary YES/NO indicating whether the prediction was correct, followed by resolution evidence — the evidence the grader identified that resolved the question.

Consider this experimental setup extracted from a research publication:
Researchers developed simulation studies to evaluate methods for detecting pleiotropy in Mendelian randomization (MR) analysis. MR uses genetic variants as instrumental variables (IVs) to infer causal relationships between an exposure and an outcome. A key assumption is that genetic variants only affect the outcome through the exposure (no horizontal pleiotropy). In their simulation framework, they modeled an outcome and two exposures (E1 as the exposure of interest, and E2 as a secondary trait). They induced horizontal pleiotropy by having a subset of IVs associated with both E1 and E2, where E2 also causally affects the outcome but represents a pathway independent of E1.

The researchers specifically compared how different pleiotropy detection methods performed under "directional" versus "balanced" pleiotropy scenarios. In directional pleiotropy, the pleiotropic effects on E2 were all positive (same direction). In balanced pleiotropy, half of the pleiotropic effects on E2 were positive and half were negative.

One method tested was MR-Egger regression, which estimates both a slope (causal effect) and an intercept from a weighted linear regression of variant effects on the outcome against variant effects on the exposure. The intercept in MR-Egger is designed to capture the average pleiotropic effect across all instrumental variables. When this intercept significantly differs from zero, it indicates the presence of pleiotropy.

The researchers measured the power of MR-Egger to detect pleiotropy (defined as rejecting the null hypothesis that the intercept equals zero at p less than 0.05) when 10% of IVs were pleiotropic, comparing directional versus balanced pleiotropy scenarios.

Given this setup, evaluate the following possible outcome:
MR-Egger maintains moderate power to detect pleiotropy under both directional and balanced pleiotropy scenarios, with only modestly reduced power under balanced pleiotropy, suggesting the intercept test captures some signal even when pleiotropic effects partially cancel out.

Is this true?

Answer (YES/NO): NO